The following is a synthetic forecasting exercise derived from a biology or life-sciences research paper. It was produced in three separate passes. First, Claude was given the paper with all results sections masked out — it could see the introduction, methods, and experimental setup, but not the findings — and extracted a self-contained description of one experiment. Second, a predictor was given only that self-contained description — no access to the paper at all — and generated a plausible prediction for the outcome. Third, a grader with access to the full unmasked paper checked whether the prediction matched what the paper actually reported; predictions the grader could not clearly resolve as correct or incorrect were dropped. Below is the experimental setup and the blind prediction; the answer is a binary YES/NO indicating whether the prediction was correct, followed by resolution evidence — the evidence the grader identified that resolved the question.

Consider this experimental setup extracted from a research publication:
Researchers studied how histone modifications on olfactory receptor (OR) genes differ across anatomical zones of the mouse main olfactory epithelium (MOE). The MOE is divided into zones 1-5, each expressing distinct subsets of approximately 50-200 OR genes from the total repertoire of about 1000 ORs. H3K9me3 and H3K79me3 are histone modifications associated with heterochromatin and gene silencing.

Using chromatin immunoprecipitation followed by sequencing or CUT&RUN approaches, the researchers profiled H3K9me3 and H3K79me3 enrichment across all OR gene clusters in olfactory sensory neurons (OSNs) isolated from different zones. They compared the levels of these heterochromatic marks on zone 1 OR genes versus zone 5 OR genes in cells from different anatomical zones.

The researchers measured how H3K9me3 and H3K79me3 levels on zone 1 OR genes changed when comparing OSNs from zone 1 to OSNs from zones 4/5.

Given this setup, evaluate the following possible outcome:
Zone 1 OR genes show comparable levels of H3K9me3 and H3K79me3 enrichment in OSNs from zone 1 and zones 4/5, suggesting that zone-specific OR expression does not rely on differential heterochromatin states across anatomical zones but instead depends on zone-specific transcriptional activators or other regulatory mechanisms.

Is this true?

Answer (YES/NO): NO